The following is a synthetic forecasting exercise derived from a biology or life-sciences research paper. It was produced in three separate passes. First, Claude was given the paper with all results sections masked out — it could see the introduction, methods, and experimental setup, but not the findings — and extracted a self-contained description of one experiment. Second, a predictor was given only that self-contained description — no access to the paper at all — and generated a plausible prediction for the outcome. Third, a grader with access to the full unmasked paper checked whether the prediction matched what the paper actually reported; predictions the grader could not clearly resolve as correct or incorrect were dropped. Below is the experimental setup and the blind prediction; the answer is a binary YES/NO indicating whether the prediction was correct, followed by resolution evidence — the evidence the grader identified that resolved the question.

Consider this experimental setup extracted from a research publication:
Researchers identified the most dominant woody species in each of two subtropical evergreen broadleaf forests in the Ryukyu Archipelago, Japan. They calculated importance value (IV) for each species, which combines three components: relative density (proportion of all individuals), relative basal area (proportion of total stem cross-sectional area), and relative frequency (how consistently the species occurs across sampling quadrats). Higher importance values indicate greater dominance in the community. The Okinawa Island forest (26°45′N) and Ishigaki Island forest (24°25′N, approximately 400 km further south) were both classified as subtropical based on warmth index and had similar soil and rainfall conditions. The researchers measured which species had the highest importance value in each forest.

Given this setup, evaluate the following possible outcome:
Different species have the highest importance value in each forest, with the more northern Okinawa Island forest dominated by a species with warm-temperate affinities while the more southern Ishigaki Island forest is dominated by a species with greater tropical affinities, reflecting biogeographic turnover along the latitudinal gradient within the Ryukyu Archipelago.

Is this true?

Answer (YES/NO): NO